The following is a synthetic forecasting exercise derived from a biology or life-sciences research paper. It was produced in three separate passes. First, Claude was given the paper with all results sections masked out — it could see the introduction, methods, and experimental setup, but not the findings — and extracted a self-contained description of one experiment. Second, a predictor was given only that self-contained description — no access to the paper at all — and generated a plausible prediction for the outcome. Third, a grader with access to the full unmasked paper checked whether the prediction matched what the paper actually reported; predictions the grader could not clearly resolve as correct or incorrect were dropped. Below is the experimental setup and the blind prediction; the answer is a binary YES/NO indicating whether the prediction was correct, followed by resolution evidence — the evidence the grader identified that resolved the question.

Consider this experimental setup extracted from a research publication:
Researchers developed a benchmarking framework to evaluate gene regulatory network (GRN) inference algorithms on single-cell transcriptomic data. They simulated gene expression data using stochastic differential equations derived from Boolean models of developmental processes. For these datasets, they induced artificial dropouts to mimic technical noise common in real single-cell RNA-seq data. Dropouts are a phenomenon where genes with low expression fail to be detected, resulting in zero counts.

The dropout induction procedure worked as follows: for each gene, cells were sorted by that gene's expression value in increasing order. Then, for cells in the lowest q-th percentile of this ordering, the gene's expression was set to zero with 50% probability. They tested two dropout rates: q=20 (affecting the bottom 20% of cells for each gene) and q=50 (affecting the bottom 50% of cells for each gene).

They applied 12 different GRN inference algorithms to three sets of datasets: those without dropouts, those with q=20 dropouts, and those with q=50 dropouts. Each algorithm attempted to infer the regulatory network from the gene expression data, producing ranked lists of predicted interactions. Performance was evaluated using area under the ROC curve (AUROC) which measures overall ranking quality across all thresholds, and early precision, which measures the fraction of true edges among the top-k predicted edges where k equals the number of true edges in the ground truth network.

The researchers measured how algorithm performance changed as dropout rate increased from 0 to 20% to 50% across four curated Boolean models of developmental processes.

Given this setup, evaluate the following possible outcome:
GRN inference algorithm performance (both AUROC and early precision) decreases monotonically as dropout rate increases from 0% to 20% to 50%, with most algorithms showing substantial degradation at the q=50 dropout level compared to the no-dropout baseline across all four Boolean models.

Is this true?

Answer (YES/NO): NO